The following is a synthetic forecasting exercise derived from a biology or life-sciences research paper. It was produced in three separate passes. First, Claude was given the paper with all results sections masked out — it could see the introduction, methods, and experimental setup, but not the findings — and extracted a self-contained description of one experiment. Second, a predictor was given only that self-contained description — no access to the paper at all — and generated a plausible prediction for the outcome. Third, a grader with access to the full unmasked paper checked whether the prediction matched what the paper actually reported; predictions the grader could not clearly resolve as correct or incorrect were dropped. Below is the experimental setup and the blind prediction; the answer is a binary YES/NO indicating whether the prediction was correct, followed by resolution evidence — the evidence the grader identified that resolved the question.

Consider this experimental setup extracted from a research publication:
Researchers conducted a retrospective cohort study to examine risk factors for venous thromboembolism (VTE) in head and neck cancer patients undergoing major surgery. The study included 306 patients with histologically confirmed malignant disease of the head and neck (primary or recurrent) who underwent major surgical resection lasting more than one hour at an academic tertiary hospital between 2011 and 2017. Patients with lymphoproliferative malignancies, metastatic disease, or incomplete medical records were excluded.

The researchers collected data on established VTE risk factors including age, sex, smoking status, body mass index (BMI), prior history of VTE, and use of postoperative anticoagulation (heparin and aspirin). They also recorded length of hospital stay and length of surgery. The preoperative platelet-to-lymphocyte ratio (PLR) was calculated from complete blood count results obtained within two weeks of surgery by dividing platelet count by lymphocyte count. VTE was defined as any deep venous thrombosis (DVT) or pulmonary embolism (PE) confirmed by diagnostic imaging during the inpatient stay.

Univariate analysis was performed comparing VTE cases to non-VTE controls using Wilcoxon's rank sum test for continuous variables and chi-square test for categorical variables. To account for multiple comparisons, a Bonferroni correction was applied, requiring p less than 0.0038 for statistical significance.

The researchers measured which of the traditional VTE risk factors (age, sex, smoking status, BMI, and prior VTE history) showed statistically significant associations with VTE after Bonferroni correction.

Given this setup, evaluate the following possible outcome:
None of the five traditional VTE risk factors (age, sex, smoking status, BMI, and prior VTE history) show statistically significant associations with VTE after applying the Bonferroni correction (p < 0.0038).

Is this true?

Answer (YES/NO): YES